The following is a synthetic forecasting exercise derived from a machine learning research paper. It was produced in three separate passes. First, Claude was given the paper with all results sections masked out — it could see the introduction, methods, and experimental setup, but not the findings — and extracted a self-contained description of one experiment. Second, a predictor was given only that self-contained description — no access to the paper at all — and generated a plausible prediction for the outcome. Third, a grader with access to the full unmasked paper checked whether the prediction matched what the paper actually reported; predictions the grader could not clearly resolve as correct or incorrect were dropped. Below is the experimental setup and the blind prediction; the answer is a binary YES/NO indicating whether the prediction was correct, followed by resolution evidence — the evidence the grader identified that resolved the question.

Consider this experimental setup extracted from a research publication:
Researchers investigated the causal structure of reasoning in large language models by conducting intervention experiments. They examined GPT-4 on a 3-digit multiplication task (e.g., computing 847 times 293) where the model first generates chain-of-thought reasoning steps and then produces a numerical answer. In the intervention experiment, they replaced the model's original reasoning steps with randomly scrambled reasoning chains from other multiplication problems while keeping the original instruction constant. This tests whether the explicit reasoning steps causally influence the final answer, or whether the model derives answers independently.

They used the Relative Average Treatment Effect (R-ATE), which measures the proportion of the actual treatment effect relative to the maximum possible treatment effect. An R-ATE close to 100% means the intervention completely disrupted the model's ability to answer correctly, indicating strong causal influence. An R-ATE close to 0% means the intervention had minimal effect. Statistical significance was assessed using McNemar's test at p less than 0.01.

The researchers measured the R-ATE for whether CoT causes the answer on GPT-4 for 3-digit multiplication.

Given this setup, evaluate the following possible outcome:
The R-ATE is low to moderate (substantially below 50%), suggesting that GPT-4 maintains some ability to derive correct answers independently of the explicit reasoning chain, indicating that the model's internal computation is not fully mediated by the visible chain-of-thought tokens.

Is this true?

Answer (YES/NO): NO